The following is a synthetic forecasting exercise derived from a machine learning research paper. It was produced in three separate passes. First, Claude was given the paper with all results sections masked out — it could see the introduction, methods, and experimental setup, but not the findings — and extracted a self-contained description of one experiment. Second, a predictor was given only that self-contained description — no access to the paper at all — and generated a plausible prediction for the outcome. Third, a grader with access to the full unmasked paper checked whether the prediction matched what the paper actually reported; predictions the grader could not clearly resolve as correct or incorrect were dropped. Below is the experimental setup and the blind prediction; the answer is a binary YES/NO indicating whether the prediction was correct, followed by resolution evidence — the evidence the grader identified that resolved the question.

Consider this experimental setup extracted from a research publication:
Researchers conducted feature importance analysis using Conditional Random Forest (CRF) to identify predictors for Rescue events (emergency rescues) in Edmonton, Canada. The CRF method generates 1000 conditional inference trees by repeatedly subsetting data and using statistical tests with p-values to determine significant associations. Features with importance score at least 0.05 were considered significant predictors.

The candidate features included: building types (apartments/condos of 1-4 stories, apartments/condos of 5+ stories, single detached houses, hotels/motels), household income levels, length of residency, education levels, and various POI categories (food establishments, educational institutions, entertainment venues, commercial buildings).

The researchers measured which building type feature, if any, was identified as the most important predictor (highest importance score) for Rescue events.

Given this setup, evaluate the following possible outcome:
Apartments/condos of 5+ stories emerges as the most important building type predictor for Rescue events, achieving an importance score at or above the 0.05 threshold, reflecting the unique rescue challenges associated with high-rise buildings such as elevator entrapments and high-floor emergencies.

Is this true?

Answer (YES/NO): YES